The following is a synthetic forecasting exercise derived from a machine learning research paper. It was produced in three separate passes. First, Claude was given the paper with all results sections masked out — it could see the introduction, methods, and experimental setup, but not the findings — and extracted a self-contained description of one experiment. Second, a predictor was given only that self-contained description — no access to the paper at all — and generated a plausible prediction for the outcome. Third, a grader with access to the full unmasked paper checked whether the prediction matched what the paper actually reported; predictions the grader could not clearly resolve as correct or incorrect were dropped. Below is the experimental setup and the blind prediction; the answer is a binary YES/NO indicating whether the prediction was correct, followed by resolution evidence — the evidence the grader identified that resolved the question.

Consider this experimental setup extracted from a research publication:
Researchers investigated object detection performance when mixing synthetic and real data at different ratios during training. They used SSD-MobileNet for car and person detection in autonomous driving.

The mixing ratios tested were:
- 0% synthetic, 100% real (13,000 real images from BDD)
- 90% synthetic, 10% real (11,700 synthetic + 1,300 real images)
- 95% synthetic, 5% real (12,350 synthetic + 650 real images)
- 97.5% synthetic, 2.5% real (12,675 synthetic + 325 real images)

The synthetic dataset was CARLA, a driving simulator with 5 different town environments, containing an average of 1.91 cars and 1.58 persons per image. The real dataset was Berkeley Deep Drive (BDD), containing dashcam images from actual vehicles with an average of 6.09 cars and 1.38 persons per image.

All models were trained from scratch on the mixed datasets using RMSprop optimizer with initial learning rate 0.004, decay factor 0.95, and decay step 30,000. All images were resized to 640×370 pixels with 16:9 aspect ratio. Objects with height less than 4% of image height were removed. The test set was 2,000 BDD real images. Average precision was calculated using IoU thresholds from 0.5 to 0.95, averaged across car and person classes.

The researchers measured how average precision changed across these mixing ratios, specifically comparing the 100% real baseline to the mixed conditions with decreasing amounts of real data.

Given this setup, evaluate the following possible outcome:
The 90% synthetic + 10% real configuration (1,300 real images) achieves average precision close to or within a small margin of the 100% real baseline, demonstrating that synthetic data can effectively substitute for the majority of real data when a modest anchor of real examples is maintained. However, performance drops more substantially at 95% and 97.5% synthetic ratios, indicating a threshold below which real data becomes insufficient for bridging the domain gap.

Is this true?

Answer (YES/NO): NO